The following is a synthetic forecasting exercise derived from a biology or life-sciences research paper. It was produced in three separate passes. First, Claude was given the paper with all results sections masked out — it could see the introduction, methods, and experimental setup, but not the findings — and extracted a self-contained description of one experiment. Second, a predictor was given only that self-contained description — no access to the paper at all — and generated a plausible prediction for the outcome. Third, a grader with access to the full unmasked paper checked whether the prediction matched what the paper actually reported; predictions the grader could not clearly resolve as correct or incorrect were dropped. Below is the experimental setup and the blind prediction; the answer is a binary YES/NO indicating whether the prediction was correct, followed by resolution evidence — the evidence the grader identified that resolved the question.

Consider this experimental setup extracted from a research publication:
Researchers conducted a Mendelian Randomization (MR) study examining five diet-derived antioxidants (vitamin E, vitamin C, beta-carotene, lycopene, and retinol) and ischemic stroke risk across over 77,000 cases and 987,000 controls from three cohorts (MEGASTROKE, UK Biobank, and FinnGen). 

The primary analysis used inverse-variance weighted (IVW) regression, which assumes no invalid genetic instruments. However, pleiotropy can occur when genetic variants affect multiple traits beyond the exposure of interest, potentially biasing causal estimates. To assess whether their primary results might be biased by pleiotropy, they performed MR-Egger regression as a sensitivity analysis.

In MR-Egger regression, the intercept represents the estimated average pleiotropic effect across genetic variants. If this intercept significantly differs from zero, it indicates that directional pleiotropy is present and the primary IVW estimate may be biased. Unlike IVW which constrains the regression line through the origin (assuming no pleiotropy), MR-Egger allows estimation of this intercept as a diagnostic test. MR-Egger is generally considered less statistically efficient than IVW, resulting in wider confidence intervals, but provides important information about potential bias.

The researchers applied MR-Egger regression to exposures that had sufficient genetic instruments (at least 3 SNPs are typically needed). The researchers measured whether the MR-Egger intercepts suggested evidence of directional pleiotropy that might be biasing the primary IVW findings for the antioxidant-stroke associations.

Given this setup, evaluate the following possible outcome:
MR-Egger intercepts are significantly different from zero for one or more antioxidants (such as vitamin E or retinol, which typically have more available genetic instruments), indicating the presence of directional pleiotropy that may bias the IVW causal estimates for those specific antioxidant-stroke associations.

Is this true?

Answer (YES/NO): NO